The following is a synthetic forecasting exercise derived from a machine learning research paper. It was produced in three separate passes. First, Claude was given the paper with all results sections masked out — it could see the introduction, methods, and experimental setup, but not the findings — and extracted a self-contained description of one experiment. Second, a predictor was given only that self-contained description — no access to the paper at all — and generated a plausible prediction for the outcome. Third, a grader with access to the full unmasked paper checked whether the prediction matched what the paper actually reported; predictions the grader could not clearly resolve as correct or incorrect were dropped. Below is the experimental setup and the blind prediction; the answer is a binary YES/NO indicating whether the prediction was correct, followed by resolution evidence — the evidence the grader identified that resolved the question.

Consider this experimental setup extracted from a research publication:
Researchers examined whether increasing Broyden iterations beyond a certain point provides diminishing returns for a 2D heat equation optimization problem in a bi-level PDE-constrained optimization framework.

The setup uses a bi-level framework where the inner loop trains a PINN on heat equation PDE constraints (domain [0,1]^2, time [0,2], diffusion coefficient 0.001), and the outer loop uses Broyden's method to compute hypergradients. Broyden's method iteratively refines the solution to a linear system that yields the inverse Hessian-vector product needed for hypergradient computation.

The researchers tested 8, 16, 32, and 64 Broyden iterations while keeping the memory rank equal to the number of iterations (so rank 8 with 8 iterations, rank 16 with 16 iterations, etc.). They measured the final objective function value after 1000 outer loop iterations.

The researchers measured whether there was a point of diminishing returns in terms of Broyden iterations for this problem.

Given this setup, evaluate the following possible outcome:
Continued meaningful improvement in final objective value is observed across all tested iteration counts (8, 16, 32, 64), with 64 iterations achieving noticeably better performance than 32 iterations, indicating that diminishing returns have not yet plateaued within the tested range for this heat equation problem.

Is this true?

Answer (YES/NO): NO